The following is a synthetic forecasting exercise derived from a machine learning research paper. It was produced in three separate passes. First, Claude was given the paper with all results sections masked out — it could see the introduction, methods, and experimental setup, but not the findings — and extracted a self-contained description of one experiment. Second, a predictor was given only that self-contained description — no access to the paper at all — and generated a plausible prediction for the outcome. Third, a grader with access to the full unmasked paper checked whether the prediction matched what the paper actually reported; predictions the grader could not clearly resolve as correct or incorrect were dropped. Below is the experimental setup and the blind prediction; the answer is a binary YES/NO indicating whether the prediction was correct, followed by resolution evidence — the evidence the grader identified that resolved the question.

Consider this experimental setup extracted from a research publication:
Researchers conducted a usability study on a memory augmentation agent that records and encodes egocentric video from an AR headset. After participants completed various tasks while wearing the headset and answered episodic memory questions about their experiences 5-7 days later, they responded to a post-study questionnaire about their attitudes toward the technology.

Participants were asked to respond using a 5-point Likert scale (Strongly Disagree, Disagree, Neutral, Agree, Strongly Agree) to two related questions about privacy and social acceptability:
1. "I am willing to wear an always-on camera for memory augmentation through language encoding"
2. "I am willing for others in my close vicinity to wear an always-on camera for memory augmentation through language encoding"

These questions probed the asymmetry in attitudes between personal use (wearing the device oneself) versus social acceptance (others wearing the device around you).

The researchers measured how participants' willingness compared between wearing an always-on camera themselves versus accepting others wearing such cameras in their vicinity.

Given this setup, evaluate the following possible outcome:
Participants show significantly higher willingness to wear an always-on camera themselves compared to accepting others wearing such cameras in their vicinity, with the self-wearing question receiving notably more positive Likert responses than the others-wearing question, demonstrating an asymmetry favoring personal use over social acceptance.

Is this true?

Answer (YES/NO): NO